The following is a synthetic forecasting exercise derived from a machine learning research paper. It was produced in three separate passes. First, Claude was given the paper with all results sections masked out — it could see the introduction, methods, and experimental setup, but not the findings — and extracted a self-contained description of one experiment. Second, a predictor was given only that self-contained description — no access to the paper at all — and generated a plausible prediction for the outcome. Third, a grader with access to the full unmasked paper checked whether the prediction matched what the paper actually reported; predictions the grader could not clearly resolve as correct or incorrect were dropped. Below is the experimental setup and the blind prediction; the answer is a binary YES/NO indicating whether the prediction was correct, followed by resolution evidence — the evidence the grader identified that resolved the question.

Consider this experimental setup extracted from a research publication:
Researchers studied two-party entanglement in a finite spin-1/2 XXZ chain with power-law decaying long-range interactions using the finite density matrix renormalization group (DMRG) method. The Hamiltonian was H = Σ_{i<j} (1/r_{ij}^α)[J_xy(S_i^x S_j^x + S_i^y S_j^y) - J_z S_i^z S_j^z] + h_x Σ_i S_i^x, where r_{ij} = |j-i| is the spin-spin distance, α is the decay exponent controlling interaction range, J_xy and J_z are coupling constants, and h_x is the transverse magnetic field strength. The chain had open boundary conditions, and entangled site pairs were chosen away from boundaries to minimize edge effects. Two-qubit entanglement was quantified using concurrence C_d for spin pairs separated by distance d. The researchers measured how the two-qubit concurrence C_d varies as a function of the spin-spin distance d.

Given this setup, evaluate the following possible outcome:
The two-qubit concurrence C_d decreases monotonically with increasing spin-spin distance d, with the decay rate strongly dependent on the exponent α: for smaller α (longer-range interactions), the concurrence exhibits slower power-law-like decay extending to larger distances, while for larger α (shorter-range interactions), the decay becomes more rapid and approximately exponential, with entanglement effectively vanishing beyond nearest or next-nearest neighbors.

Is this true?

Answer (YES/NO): NO